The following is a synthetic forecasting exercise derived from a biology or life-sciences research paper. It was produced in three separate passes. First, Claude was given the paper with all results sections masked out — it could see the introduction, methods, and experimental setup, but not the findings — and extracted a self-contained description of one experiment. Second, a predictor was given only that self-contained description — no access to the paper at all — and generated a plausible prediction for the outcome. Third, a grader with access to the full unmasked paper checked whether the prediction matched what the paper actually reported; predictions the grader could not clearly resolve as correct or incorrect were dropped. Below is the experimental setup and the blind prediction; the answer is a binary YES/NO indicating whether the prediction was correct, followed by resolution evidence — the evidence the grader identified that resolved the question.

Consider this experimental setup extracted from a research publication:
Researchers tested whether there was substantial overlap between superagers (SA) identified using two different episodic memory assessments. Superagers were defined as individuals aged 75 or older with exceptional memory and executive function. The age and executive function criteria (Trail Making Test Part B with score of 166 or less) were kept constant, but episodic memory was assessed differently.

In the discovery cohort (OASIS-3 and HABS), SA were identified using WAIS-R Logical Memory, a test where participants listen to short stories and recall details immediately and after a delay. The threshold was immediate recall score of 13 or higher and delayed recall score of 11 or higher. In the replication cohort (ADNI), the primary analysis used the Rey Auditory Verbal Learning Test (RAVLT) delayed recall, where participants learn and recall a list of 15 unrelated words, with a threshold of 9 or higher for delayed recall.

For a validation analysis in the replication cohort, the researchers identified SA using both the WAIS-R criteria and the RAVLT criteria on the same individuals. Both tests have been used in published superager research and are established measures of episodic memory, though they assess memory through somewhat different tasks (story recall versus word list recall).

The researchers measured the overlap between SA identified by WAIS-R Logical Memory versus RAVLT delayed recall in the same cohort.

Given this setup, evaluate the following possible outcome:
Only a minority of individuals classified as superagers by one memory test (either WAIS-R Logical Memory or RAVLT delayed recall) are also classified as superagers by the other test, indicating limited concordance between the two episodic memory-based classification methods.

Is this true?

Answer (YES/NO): NO